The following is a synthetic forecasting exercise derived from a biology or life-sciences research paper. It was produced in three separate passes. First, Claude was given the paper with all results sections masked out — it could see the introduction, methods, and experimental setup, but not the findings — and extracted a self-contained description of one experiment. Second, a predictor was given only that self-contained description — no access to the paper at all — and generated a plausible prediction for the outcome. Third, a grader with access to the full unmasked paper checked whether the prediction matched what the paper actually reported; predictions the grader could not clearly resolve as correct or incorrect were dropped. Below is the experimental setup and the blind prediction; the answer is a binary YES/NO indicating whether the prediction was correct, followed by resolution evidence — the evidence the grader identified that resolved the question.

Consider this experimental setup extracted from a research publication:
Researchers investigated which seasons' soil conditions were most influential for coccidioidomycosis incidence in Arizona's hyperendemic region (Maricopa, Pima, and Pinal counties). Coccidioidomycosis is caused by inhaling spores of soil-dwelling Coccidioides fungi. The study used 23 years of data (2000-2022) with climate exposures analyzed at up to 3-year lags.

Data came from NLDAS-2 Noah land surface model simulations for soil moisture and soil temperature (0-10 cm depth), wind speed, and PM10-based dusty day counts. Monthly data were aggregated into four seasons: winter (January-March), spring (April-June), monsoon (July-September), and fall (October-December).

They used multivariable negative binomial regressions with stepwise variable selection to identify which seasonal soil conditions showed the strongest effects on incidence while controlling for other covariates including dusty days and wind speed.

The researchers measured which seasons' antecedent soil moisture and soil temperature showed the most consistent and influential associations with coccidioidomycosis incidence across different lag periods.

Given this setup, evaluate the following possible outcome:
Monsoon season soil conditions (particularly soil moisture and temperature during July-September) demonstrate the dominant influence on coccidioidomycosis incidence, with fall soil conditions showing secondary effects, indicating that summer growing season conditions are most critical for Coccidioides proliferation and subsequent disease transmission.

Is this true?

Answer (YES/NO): NO